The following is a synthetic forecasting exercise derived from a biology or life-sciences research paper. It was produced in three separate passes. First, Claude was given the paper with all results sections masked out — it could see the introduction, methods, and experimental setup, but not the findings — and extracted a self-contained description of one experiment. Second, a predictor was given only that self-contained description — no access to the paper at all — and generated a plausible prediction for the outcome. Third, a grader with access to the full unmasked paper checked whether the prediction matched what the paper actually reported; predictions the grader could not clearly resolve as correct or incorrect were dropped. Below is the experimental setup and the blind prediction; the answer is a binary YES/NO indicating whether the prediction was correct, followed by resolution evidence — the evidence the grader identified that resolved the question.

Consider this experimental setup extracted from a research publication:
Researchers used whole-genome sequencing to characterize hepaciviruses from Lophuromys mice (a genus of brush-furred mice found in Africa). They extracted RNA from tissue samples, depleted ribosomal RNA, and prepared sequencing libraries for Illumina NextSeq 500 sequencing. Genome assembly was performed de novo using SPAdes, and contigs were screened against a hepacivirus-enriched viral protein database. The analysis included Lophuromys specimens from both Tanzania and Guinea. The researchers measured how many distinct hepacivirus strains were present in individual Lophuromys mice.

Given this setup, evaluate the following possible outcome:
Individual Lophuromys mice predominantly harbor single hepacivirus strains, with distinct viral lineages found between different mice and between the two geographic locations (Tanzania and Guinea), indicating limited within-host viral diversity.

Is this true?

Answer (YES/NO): NO